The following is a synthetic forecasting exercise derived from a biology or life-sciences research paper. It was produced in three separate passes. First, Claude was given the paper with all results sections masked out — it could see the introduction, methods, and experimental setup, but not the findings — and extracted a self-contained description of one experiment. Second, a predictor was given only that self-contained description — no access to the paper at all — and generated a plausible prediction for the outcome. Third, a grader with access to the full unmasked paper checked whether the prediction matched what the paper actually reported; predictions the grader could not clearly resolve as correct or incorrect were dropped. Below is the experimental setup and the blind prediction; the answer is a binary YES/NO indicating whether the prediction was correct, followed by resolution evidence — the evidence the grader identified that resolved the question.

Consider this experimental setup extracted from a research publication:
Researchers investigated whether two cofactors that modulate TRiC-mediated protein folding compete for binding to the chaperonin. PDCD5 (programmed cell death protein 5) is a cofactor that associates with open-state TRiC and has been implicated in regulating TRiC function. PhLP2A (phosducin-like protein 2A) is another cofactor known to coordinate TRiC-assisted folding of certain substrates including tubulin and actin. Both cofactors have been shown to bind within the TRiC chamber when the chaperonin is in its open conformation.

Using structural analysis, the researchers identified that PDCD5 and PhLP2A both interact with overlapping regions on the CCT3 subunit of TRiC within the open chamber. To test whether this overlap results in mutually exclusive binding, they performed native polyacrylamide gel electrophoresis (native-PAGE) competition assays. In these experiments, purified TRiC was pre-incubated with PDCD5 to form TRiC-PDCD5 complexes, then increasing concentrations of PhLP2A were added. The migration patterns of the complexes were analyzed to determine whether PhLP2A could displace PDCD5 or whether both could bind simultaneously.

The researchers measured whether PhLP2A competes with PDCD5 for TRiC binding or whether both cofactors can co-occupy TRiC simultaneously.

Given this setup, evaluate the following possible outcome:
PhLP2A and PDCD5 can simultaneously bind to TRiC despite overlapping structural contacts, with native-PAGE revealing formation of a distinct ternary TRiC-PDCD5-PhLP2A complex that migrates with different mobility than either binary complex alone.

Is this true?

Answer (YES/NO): NO